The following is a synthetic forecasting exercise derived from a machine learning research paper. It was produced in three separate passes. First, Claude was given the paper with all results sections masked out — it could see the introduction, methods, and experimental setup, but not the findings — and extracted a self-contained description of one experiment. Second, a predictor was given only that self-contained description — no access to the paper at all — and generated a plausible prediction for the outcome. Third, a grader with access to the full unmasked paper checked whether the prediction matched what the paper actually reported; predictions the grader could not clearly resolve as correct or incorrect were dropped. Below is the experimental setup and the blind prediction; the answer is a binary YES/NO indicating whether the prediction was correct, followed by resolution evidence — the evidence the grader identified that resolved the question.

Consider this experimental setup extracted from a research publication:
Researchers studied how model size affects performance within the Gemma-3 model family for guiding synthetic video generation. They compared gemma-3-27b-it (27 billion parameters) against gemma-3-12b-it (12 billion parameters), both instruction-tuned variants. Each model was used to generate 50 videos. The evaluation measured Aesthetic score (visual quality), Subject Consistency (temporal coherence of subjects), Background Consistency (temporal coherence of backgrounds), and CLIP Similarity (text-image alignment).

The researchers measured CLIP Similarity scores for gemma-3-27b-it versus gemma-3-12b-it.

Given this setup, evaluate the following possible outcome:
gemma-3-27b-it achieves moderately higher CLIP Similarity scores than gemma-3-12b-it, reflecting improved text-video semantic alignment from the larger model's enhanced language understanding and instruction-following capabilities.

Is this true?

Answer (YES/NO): NO